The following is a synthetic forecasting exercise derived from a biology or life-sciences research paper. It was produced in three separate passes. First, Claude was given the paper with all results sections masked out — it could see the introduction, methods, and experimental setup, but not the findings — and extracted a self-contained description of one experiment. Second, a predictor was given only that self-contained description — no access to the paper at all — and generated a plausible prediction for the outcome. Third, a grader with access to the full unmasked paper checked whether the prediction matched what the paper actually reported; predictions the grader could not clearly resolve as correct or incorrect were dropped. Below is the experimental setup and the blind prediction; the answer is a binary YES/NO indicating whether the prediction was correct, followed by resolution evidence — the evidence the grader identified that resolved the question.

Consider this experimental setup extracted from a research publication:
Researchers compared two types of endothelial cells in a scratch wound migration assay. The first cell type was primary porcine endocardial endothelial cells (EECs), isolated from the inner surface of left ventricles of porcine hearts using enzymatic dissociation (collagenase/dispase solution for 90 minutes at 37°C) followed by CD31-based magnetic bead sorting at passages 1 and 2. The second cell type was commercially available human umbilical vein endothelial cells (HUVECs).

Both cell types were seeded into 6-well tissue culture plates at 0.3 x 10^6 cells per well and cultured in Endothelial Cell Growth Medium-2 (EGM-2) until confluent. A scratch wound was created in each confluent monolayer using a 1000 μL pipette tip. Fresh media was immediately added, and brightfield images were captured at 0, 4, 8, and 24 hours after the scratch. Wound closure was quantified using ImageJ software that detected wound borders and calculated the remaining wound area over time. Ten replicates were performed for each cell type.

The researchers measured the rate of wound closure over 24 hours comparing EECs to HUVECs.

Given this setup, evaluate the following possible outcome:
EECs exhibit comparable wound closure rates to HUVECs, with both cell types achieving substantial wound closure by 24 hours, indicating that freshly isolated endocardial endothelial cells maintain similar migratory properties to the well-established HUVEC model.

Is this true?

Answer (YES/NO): NO